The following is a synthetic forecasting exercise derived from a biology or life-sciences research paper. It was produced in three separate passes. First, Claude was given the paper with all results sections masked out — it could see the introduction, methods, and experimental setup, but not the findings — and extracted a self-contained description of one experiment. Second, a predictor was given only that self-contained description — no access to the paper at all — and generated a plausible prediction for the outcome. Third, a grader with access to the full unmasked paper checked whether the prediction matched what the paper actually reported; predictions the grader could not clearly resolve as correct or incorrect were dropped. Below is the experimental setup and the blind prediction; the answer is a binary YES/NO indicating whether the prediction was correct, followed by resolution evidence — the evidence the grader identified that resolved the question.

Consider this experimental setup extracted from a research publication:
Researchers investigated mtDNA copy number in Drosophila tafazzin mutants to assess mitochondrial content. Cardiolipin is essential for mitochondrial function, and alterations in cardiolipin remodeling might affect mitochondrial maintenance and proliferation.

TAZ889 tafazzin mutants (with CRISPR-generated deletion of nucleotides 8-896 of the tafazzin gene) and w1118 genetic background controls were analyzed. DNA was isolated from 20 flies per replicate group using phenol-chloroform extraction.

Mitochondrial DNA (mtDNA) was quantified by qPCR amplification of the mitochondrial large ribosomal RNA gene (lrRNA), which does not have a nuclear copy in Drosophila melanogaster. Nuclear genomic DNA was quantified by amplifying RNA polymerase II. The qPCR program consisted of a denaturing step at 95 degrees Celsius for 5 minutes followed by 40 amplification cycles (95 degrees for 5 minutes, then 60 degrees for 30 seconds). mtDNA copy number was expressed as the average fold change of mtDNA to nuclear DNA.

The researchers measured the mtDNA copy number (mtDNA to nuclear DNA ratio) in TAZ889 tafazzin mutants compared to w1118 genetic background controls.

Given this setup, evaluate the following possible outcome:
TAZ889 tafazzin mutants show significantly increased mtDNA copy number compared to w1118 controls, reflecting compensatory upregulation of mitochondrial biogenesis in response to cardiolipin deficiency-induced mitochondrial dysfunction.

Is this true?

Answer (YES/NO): NO